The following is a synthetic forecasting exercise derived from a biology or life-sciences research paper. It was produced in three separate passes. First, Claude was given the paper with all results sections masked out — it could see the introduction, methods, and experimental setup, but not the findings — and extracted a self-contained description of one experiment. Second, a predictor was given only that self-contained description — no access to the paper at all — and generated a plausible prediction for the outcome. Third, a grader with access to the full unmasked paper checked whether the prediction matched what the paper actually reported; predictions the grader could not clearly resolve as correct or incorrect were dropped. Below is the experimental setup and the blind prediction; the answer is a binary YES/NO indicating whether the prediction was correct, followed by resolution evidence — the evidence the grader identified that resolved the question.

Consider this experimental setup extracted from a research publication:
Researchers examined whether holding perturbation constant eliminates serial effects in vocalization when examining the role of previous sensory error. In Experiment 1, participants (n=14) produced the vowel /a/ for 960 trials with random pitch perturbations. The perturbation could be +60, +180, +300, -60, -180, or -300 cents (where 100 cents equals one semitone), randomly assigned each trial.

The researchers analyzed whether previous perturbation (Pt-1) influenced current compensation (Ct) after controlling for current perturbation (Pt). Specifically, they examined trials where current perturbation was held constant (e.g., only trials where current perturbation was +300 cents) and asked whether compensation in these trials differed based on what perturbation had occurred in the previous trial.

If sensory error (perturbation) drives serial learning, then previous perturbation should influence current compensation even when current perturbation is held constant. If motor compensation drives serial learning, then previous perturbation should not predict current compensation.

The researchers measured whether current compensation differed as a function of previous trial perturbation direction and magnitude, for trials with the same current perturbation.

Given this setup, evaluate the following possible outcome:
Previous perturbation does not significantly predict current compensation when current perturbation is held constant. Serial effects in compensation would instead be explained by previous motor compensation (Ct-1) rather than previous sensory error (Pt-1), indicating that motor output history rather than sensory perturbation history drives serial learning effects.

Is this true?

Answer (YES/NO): YES